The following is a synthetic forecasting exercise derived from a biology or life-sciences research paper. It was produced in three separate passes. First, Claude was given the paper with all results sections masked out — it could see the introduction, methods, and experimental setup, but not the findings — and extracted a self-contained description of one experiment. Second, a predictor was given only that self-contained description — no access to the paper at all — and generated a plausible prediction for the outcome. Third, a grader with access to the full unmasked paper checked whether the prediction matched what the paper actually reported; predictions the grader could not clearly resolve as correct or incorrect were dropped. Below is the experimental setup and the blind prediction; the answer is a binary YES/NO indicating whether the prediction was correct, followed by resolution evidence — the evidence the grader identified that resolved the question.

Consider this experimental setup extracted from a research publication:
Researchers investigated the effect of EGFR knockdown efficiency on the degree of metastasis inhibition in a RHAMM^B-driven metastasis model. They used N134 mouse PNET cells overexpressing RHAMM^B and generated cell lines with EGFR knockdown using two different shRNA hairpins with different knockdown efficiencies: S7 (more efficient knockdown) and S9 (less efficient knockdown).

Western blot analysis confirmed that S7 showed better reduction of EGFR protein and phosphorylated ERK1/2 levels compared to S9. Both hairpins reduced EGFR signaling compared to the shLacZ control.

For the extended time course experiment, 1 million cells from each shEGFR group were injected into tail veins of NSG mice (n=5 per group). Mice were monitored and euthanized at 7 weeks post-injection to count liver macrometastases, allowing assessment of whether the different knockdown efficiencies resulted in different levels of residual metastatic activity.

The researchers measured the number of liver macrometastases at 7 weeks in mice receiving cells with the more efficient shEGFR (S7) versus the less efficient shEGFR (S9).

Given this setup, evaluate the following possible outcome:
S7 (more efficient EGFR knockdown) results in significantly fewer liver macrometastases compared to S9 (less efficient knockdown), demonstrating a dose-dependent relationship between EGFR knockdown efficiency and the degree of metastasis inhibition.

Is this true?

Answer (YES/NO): NO